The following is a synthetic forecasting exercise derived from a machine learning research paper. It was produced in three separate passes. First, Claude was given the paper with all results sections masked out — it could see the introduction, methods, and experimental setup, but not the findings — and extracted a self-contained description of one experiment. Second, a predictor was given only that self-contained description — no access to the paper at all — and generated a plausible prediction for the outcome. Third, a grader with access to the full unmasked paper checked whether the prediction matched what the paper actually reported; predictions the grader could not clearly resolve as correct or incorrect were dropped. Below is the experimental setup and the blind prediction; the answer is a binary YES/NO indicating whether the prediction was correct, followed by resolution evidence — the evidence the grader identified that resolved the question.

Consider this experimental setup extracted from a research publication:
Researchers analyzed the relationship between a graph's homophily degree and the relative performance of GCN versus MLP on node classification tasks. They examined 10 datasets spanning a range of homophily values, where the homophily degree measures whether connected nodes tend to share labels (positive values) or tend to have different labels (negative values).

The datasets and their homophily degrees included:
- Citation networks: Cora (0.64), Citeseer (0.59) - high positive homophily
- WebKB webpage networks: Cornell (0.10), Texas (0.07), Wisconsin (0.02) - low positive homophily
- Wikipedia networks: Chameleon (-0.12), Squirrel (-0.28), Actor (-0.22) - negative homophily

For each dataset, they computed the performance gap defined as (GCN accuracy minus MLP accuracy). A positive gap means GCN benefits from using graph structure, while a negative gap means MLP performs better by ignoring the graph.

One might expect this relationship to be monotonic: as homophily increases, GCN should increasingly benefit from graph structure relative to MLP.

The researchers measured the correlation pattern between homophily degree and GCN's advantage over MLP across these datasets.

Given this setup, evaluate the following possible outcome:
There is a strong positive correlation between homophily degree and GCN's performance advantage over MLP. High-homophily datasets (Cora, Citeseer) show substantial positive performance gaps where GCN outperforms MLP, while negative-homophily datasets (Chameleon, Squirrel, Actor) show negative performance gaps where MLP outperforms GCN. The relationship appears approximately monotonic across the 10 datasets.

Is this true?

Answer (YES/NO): NO